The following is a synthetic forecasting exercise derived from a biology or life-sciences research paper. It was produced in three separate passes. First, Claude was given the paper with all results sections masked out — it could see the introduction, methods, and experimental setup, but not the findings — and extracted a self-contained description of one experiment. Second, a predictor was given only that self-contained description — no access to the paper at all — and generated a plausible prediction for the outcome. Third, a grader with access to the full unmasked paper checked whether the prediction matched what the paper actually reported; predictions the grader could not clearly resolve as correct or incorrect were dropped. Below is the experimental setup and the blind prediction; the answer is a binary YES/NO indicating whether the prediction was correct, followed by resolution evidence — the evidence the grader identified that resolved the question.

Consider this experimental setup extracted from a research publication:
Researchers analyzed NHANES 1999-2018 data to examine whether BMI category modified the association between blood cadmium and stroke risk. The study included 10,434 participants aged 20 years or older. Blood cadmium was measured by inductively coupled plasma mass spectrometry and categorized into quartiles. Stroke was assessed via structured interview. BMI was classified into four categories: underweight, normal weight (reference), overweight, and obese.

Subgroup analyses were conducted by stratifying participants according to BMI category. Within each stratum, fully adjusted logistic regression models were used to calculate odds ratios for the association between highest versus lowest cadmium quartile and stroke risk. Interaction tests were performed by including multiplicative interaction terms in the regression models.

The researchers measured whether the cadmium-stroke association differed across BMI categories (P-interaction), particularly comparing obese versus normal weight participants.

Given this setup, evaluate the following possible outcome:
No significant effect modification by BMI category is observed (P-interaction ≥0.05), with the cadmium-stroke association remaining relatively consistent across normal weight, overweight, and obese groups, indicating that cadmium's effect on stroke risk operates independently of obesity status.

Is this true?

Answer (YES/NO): YES